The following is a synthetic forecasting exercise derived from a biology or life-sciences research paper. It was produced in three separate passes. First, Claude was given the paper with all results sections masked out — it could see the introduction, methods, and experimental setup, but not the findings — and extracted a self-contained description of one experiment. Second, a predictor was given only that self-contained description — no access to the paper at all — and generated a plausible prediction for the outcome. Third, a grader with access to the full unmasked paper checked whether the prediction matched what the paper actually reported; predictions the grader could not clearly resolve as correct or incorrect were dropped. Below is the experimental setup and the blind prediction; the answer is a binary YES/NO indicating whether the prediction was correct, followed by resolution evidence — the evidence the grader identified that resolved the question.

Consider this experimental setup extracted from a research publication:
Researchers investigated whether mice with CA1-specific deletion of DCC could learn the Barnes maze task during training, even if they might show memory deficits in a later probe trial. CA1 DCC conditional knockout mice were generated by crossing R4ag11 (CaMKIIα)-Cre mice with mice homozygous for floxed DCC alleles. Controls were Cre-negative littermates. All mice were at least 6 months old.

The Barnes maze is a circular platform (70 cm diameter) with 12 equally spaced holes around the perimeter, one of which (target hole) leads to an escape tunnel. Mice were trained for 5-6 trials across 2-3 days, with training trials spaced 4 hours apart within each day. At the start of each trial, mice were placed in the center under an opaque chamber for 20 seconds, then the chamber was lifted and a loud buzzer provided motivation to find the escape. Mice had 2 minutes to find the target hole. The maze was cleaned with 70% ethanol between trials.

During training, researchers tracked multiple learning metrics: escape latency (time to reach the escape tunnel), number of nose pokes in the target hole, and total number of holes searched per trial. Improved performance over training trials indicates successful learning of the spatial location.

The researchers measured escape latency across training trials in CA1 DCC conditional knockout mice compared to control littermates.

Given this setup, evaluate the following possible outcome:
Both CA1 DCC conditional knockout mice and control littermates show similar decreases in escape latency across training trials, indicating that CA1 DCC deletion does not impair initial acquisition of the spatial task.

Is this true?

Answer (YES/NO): YES